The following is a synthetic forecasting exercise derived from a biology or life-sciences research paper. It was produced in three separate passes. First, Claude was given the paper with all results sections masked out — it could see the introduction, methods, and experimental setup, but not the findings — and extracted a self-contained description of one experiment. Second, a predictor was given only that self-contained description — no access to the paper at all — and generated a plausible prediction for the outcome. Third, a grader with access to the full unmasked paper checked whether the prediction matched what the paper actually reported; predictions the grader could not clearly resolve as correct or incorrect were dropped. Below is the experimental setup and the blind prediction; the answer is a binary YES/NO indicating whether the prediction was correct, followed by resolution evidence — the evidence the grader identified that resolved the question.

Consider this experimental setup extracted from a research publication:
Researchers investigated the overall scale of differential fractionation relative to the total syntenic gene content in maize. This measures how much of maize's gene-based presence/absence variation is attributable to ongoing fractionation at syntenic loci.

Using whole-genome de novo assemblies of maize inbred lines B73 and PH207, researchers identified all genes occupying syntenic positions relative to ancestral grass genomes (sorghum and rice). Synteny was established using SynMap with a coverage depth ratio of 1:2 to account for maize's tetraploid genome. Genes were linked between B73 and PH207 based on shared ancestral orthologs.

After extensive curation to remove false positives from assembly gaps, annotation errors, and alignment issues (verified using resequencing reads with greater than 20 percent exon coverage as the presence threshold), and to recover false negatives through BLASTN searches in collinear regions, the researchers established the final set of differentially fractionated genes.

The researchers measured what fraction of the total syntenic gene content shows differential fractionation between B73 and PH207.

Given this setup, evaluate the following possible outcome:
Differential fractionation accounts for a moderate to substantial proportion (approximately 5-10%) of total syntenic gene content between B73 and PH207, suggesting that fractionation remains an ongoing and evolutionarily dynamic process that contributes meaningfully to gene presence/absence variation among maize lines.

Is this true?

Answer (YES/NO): NO